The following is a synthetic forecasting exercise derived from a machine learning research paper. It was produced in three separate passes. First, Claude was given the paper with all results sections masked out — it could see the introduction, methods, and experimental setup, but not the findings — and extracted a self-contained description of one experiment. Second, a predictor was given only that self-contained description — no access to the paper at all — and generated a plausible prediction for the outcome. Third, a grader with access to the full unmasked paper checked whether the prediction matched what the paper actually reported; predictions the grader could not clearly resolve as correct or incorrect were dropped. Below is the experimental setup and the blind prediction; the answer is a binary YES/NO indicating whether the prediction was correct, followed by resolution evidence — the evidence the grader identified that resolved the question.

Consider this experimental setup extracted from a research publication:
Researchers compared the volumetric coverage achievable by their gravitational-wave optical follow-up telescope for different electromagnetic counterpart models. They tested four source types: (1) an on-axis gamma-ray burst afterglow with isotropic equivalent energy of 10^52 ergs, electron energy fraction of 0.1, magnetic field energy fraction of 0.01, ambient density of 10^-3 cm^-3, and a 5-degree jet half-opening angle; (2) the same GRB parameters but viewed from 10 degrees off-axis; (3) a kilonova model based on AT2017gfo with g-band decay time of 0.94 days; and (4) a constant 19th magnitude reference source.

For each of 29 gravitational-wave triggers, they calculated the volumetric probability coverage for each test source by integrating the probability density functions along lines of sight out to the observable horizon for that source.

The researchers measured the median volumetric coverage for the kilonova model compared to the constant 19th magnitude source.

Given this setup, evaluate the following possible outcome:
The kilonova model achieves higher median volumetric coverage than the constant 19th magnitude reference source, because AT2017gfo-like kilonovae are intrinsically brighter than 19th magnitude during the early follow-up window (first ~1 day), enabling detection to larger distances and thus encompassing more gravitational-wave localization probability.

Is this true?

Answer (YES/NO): NO